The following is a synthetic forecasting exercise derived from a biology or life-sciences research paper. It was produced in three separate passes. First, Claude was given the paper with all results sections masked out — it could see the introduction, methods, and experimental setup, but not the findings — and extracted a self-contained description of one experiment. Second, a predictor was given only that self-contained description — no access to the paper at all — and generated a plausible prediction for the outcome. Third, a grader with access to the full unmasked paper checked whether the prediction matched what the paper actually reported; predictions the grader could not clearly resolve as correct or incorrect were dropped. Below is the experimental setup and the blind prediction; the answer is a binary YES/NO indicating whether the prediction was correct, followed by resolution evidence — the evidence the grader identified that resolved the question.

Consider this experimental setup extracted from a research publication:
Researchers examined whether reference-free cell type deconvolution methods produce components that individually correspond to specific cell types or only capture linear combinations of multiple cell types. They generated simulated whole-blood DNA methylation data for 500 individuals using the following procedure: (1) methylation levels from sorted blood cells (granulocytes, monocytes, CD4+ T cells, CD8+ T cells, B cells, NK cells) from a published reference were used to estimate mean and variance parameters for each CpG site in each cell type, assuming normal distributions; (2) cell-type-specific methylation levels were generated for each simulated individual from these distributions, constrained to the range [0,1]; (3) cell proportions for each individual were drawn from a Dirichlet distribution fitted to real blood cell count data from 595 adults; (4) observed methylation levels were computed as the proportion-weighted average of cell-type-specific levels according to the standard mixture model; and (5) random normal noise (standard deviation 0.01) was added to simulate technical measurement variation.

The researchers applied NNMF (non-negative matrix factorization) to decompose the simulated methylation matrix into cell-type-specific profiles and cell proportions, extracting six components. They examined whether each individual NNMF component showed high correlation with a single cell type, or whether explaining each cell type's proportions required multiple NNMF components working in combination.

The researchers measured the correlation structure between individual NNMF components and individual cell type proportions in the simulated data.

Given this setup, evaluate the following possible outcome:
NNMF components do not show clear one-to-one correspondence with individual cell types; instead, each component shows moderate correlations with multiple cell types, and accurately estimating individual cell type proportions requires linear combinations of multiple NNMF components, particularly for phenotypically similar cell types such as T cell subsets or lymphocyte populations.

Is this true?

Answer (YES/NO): YES